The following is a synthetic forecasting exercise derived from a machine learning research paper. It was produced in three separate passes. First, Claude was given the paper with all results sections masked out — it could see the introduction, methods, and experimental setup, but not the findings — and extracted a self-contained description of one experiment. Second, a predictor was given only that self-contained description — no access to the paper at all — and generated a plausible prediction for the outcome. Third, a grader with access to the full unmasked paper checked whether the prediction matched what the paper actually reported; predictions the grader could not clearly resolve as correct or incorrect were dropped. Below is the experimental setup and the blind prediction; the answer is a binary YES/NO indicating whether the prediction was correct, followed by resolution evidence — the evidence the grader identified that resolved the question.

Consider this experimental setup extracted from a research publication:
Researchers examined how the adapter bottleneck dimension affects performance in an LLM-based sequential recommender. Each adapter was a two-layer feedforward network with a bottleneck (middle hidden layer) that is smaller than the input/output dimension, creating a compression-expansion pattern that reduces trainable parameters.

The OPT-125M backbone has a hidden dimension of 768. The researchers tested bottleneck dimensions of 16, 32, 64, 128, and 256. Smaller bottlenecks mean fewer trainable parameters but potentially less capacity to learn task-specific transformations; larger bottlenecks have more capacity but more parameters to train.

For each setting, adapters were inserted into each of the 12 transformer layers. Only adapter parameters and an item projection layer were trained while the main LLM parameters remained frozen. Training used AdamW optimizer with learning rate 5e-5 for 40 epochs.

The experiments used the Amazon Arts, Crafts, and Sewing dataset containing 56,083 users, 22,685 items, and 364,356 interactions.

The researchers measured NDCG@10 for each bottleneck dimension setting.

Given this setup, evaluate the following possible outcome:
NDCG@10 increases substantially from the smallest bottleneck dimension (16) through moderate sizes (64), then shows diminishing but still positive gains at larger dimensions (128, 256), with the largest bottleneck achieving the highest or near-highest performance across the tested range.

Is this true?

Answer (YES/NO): NO